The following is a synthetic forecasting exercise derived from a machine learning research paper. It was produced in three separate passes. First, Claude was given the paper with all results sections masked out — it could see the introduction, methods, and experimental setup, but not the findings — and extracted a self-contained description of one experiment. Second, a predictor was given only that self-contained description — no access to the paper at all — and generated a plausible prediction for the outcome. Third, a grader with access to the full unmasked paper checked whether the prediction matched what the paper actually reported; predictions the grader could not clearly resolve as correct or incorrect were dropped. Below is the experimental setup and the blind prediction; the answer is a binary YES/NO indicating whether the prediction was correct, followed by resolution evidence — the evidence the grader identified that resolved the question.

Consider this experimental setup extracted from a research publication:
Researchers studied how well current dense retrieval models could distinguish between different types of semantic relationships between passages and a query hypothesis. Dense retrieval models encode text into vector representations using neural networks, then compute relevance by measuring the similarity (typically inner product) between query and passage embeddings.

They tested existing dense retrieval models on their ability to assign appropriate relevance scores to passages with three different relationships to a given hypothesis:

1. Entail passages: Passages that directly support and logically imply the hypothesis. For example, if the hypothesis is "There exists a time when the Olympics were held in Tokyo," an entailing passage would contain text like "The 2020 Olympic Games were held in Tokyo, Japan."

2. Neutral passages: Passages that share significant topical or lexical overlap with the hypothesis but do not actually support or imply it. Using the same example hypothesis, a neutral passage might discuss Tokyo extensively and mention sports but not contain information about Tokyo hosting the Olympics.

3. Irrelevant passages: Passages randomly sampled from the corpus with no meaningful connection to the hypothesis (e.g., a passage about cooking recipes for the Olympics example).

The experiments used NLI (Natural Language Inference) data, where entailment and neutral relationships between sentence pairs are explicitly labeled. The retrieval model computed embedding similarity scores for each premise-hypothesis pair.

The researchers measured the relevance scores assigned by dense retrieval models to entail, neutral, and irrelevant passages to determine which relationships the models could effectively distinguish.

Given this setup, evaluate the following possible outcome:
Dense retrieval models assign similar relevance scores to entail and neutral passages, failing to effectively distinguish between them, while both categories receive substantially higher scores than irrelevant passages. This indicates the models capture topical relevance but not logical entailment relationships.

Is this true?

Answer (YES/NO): YES